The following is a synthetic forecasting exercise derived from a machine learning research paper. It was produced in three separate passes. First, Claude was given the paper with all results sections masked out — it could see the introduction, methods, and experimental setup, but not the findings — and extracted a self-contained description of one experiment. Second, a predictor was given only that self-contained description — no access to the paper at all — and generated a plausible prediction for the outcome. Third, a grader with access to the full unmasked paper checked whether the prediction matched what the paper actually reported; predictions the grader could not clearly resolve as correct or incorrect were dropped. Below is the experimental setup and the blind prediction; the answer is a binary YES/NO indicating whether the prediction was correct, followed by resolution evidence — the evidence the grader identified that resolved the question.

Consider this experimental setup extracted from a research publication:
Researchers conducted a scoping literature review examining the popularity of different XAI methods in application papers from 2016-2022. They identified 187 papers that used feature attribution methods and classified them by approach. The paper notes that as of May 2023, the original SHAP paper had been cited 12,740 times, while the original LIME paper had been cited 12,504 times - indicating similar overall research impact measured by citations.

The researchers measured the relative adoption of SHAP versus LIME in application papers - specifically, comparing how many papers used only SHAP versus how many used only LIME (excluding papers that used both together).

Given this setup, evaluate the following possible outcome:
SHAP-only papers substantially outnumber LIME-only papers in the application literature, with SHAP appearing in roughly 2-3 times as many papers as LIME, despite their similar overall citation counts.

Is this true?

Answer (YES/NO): NO